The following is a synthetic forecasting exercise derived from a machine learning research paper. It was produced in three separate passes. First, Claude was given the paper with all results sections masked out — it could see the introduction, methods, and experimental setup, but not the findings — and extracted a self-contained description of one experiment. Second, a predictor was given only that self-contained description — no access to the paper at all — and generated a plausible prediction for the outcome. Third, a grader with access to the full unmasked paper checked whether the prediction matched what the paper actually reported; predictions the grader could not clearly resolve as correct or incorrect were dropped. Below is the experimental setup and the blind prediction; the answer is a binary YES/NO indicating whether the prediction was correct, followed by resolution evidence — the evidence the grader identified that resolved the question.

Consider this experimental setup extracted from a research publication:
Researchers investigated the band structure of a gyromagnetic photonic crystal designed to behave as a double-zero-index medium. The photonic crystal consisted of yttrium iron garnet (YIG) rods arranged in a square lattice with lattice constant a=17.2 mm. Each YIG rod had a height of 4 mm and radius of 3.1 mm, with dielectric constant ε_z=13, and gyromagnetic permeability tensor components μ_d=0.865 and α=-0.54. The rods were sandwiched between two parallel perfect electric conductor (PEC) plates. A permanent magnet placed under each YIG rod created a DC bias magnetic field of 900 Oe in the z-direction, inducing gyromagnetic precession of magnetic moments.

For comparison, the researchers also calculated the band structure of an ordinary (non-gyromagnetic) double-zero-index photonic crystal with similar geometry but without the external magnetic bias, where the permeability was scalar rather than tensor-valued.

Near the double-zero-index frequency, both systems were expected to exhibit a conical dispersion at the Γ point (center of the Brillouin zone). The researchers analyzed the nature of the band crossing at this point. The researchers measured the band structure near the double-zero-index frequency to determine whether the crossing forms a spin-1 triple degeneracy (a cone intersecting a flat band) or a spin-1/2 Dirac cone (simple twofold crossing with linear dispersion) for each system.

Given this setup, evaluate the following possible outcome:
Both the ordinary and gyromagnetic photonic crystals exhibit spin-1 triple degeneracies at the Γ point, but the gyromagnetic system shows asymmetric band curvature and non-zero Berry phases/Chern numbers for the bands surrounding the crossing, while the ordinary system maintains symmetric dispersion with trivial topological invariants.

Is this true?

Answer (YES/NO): NO